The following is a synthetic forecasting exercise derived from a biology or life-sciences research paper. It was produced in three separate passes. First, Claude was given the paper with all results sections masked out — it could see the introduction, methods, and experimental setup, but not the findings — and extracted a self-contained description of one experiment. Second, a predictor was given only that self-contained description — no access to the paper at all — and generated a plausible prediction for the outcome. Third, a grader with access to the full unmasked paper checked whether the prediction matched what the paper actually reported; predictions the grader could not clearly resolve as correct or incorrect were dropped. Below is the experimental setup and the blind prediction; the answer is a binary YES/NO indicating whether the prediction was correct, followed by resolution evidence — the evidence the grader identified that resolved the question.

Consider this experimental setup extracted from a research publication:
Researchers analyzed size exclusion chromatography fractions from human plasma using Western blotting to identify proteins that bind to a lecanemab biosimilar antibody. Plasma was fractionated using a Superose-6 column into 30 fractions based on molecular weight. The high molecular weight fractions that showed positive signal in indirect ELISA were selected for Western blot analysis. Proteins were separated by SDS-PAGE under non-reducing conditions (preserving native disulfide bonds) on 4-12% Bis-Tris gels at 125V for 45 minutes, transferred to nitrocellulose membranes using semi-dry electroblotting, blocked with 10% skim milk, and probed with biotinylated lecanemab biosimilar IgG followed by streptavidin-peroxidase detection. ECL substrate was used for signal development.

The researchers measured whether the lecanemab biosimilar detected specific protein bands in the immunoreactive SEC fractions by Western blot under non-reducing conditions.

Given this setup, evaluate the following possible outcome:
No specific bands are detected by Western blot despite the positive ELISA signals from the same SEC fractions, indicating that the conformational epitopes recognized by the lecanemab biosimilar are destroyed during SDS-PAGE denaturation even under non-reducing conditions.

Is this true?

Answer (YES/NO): NO